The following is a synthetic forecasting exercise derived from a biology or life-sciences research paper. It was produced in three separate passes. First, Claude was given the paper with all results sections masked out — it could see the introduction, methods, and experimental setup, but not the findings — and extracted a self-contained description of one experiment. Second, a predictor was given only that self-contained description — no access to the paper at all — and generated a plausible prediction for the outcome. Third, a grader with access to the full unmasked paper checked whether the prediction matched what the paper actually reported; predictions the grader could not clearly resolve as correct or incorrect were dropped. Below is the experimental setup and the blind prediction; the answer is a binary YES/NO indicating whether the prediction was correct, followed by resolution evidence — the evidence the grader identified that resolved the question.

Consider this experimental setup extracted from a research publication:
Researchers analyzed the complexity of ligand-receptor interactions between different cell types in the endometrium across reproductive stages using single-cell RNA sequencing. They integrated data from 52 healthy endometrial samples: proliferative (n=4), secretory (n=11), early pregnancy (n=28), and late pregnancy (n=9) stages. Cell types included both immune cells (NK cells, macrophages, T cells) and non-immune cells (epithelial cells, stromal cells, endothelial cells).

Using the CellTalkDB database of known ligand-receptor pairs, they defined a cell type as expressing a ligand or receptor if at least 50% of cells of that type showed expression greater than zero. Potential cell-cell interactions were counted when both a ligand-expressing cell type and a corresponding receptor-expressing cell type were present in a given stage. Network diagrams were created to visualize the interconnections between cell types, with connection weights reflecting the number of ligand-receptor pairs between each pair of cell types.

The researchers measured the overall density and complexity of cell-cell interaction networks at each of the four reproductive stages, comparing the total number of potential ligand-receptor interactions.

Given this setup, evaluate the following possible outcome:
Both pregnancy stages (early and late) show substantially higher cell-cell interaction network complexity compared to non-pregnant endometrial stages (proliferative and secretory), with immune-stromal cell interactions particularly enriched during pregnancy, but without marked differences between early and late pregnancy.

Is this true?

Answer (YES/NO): NO